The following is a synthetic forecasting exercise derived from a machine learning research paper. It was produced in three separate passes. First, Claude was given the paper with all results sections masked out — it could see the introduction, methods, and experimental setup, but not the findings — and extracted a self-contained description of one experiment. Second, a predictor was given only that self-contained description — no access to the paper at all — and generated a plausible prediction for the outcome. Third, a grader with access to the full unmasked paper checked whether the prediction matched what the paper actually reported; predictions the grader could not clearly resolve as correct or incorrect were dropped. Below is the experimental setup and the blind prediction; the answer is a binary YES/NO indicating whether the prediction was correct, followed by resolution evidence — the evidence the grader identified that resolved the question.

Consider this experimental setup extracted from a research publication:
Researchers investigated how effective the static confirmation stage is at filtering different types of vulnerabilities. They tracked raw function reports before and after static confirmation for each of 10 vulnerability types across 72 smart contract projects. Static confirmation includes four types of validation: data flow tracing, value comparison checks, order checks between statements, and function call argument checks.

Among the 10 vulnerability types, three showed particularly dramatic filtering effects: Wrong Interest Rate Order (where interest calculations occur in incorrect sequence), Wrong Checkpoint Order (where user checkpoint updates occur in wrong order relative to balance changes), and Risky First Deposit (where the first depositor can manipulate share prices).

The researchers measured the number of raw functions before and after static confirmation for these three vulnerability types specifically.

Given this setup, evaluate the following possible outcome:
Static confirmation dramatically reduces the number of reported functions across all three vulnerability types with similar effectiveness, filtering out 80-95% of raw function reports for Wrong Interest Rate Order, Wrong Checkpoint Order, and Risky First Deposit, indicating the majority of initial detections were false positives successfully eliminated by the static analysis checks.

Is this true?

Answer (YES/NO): NO